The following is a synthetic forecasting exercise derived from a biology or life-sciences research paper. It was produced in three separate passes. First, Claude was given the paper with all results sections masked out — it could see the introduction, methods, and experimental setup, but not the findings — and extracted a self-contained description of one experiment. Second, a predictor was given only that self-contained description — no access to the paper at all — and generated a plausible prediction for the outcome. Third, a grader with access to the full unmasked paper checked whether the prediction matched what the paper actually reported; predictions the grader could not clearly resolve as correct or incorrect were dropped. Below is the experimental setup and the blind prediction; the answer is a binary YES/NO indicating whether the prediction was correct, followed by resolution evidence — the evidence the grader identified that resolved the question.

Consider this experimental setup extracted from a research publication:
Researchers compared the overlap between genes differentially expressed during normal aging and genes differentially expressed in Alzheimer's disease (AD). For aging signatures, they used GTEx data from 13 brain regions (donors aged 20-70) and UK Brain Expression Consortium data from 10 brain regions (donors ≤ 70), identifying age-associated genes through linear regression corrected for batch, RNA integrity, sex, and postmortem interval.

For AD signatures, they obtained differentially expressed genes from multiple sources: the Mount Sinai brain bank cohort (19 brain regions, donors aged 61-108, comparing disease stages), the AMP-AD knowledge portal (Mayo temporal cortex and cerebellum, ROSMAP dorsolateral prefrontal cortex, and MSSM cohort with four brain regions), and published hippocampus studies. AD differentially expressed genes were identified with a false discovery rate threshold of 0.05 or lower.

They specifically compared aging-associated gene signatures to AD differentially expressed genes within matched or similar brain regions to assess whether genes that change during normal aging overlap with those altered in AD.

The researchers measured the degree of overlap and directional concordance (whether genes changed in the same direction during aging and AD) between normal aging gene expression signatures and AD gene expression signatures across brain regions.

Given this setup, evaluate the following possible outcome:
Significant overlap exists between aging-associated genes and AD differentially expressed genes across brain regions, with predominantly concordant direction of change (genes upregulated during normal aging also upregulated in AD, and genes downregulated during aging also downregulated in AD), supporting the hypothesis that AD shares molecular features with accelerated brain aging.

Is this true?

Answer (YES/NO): YES